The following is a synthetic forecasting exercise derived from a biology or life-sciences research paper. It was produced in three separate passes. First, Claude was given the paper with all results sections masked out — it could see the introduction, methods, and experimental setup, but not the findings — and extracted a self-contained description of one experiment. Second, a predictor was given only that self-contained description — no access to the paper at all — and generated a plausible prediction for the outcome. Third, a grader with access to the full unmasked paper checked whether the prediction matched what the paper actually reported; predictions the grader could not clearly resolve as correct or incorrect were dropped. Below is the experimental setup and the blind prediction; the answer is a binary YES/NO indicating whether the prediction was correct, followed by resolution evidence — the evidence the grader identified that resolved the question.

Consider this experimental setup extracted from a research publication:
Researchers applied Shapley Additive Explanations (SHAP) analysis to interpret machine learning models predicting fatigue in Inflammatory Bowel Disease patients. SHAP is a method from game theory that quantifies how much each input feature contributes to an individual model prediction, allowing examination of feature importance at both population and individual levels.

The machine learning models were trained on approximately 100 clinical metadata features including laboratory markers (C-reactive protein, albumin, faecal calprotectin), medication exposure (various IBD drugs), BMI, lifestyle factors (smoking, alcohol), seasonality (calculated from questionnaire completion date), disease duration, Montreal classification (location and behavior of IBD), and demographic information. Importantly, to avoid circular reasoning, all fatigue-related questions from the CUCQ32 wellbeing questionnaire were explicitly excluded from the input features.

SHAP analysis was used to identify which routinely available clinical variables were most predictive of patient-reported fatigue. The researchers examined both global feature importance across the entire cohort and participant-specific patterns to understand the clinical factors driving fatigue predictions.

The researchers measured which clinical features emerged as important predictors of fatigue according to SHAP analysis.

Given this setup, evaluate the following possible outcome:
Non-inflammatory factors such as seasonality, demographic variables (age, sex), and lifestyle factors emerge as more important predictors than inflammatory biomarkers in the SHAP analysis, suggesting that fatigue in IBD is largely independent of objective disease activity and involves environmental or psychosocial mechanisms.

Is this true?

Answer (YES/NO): NO